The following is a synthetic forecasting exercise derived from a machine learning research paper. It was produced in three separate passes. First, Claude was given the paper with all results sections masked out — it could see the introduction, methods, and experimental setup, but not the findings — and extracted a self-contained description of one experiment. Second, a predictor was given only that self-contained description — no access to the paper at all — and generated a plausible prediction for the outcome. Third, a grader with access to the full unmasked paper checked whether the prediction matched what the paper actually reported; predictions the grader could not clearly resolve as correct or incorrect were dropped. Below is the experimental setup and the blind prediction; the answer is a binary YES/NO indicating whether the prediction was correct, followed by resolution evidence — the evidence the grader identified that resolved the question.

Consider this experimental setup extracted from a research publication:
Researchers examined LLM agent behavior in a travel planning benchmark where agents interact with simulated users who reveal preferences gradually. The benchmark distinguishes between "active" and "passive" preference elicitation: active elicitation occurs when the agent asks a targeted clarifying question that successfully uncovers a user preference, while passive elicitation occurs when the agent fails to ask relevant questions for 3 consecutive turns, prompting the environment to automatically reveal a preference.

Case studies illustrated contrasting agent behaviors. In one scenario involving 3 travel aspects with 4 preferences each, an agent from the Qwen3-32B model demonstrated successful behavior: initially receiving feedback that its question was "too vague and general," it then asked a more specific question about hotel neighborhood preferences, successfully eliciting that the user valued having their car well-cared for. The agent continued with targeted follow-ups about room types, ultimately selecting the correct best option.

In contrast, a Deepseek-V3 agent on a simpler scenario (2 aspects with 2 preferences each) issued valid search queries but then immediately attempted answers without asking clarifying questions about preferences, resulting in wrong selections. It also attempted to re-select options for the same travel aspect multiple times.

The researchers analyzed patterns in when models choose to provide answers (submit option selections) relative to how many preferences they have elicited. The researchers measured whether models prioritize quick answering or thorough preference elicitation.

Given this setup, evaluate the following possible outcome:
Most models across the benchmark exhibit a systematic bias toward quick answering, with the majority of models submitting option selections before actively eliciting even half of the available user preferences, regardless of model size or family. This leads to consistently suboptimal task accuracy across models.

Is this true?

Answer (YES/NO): YES